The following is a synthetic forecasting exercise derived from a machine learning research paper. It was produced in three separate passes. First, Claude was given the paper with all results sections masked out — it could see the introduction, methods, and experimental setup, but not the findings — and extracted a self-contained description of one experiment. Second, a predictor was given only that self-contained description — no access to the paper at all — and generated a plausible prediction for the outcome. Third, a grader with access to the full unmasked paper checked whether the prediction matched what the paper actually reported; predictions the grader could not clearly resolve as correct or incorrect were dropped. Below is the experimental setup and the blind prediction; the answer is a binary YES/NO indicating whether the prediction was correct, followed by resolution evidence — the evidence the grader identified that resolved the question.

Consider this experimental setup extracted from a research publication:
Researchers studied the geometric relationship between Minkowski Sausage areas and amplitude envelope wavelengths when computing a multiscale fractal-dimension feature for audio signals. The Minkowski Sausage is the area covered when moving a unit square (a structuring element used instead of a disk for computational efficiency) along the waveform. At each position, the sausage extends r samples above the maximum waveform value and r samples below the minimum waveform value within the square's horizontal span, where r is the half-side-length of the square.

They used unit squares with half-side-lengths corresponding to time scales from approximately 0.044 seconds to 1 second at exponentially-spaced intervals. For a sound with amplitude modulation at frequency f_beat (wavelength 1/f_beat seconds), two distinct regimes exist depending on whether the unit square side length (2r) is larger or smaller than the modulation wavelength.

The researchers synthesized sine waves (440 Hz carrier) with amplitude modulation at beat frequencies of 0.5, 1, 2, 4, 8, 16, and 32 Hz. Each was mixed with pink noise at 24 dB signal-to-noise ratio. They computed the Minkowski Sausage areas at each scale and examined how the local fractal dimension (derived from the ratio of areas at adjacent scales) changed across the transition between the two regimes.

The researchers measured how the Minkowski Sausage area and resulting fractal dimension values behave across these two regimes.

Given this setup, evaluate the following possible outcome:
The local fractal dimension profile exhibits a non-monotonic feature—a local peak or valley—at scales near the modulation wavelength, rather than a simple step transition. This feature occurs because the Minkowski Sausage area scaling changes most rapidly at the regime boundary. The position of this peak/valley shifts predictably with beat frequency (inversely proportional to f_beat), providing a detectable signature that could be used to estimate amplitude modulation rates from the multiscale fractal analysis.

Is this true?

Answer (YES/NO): YES